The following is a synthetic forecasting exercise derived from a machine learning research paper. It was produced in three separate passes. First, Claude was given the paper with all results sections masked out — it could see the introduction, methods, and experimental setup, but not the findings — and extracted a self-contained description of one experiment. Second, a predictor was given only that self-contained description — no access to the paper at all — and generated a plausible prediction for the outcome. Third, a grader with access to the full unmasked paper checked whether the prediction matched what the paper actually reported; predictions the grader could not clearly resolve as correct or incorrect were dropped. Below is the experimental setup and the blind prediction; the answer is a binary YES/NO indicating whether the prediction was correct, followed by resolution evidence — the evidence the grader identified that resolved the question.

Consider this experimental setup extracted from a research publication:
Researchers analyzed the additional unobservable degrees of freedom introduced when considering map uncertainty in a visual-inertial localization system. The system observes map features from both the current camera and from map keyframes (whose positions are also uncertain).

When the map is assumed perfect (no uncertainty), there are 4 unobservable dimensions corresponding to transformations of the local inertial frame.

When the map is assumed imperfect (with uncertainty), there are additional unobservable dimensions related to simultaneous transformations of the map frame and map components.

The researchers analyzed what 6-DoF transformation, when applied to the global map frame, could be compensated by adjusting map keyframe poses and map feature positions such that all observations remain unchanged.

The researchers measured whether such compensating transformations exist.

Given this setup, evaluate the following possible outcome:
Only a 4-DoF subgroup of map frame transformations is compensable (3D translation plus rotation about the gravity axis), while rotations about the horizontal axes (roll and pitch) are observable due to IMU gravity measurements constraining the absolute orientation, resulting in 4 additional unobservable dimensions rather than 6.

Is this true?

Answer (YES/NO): NO